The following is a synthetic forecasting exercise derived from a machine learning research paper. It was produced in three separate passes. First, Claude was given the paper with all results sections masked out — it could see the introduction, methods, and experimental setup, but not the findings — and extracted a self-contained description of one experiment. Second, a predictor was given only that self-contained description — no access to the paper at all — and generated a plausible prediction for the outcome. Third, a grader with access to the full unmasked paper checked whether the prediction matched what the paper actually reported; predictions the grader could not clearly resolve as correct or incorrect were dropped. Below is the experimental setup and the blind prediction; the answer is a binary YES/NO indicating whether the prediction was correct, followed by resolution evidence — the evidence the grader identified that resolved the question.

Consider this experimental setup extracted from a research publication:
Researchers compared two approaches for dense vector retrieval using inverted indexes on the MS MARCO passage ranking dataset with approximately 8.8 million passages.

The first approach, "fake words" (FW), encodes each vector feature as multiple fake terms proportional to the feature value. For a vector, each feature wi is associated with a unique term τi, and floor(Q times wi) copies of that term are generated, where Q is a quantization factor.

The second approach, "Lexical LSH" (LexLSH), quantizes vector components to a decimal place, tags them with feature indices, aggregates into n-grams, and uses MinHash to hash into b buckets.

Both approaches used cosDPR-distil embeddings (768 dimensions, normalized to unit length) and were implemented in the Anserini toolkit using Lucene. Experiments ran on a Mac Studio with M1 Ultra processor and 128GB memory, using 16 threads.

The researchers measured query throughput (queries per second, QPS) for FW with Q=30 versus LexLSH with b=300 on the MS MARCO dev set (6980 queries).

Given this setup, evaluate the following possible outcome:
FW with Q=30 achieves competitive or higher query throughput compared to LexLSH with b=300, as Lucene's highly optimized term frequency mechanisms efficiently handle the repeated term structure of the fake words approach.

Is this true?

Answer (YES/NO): YES